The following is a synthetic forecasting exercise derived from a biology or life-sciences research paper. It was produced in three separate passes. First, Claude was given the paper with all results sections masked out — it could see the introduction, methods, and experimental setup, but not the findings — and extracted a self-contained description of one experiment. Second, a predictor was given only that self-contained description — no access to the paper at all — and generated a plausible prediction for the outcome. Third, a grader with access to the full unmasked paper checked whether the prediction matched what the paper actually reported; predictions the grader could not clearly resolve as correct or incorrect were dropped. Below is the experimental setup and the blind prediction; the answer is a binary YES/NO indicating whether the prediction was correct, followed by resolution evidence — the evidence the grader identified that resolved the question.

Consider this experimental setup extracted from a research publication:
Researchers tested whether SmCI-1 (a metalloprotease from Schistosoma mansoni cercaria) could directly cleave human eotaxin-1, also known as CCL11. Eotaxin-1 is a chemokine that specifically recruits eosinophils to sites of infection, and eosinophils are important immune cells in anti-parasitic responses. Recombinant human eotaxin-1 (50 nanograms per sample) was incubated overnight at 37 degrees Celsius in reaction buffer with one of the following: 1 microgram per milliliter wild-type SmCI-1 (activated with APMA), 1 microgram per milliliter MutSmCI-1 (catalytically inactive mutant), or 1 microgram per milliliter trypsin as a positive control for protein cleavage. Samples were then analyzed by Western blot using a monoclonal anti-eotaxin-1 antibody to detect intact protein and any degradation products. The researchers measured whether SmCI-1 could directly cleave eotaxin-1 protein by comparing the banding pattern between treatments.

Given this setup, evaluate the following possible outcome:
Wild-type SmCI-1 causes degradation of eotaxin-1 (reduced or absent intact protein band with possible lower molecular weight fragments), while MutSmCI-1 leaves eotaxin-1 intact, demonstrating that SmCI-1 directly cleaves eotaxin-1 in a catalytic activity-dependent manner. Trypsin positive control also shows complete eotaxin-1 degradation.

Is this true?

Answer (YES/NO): NO